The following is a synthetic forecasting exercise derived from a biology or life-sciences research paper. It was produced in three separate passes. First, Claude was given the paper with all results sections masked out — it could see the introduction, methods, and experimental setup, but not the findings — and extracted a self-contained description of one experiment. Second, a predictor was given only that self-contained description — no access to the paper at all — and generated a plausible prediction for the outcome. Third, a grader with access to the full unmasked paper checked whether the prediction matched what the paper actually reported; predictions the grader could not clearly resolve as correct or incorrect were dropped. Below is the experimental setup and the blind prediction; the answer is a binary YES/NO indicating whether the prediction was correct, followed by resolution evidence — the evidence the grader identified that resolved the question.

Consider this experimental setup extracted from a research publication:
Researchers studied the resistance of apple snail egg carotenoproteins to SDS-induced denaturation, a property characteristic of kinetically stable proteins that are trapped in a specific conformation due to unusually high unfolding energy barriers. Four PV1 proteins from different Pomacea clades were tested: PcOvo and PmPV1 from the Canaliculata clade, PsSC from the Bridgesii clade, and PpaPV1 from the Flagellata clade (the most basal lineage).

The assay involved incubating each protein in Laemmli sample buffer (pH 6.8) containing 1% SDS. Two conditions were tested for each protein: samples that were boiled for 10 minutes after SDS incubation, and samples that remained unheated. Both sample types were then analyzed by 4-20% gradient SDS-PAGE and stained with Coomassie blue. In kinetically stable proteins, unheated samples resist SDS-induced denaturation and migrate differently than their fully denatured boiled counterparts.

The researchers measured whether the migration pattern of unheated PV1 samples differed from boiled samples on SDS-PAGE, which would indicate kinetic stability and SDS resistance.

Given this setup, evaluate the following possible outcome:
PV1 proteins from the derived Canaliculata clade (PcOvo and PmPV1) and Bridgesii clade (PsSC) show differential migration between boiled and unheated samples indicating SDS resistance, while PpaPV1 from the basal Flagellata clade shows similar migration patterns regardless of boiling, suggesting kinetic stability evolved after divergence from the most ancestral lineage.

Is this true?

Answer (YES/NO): NO